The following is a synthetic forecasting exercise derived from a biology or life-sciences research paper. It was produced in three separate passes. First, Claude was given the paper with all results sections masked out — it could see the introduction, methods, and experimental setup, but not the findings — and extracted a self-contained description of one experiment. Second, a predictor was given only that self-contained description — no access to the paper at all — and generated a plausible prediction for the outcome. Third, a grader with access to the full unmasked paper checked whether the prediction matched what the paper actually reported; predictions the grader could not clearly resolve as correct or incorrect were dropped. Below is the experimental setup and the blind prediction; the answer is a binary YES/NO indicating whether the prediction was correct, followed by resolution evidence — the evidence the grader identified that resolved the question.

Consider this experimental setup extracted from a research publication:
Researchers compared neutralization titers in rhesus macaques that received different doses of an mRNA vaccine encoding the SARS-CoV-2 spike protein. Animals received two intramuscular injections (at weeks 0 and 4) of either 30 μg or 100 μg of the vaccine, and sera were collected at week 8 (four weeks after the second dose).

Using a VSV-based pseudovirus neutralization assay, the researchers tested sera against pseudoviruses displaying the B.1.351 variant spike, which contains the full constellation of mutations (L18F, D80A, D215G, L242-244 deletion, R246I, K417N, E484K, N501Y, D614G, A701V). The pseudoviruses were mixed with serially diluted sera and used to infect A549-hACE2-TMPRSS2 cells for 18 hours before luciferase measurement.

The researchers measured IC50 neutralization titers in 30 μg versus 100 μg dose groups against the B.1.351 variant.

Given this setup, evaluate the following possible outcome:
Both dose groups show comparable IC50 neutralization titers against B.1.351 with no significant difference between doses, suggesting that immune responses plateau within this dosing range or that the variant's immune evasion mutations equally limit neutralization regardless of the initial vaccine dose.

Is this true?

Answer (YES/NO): NO